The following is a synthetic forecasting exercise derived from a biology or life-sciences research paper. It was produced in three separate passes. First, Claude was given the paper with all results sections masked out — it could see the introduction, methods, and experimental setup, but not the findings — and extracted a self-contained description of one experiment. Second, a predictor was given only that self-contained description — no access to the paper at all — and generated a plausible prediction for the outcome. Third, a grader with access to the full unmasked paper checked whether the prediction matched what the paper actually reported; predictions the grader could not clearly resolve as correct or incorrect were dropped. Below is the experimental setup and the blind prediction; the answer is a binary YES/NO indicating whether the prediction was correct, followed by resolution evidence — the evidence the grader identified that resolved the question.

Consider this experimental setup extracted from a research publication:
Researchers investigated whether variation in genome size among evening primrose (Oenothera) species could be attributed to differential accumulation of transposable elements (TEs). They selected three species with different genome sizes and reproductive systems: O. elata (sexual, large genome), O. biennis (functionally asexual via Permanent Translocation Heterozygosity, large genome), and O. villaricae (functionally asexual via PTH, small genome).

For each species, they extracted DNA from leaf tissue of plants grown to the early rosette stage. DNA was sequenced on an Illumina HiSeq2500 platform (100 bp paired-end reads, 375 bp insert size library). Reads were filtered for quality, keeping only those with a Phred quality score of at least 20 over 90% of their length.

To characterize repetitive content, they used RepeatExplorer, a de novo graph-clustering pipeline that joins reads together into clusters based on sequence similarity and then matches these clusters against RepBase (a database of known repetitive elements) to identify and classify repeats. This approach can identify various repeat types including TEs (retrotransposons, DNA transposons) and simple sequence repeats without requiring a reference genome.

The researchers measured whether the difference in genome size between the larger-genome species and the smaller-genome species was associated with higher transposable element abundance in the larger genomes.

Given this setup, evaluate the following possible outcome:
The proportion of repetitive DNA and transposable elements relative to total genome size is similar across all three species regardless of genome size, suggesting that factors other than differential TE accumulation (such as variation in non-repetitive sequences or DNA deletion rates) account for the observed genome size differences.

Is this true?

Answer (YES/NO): NO